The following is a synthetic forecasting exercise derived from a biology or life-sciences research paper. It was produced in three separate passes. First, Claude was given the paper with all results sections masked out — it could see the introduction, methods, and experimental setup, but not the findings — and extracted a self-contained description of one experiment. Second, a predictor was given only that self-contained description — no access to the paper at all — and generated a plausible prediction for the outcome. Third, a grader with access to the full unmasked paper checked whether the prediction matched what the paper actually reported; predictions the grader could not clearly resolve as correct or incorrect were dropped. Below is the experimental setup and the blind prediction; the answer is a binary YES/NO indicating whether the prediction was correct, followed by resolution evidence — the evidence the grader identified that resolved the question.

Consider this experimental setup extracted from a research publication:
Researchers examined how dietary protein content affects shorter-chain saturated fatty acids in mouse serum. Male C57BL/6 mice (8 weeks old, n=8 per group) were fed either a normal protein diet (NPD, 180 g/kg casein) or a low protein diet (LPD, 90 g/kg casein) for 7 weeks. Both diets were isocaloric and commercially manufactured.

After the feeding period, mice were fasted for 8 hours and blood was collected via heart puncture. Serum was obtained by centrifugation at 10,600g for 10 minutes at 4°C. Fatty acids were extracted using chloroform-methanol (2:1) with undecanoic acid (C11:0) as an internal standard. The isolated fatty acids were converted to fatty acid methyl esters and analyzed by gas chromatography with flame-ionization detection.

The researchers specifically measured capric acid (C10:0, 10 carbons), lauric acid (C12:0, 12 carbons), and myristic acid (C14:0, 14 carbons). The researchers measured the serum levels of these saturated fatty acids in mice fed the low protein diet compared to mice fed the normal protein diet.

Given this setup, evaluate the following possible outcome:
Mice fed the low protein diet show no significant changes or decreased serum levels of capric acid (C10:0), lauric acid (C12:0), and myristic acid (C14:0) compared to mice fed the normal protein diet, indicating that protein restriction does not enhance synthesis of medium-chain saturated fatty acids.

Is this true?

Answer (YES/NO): YES